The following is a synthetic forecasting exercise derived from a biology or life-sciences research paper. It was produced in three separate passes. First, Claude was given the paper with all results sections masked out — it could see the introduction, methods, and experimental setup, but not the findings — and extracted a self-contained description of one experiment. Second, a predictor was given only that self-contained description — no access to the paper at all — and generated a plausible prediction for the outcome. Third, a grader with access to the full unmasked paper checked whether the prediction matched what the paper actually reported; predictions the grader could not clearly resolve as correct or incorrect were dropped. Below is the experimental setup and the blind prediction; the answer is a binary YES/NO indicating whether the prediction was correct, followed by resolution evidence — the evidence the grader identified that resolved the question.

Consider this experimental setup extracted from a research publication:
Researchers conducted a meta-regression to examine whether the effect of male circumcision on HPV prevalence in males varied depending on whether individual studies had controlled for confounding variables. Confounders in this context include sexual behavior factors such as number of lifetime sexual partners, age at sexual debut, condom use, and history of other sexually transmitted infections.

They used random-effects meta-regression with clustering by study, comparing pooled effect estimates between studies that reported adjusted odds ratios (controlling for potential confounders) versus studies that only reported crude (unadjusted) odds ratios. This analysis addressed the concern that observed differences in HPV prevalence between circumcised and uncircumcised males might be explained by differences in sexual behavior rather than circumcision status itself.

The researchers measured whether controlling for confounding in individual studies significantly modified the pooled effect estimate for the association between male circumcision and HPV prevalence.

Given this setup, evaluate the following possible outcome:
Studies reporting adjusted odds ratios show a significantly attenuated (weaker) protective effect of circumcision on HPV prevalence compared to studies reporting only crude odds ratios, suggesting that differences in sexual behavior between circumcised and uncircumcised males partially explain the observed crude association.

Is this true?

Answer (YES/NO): NO